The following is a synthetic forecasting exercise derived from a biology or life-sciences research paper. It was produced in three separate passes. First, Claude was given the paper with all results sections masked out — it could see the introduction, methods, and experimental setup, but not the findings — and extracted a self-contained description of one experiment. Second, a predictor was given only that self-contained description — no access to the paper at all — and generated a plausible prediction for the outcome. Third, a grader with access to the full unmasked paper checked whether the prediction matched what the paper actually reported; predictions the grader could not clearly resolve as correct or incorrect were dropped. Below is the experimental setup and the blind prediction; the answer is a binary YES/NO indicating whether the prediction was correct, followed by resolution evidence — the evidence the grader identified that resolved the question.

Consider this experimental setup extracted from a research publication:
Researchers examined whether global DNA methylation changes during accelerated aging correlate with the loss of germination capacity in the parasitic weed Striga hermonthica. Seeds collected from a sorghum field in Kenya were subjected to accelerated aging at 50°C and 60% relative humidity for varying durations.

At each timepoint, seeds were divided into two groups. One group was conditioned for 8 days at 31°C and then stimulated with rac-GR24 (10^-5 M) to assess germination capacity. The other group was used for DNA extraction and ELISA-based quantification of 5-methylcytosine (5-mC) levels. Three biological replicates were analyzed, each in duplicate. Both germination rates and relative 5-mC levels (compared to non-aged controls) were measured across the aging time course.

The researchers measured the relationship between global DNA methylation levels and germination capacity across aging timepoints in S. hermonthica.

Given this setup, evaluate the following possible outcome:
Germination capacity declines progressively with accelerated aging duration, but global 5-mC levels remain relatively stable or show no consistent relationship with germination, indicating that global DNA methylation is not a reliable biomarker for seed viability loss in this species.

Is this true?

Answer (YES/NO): NO